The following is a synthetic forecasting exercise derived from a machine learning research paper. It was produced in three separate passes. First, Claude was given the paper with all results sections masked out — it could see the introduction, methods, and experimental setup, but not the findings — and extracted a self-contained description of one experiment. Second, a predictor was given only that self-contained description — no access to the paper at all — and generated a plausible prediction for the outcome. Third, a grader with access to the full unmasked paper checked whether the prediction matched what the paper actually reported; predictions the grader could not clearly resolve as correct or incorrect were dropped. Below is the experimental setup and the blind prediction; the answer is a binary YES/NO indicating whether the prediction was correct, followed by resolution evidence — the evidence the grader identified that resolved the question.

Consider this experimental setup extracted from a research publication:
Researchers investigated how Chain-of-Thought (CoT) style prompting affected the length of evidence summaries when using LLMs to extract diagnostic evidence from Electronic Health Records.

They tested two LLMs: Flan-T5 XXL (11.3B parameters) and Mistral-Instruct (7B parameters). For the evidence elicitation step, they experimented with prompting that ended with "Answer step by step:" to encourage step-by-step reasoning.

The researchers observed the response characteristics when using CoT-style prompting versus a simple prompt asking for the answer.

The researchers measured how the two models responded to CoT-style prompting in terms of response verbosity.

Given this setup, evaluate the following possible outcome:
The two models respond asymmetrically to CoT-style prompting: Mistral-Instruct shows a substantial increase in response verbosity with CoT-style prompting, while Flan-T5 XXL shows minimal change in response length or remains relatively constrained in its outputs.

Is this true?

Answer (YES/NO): YES